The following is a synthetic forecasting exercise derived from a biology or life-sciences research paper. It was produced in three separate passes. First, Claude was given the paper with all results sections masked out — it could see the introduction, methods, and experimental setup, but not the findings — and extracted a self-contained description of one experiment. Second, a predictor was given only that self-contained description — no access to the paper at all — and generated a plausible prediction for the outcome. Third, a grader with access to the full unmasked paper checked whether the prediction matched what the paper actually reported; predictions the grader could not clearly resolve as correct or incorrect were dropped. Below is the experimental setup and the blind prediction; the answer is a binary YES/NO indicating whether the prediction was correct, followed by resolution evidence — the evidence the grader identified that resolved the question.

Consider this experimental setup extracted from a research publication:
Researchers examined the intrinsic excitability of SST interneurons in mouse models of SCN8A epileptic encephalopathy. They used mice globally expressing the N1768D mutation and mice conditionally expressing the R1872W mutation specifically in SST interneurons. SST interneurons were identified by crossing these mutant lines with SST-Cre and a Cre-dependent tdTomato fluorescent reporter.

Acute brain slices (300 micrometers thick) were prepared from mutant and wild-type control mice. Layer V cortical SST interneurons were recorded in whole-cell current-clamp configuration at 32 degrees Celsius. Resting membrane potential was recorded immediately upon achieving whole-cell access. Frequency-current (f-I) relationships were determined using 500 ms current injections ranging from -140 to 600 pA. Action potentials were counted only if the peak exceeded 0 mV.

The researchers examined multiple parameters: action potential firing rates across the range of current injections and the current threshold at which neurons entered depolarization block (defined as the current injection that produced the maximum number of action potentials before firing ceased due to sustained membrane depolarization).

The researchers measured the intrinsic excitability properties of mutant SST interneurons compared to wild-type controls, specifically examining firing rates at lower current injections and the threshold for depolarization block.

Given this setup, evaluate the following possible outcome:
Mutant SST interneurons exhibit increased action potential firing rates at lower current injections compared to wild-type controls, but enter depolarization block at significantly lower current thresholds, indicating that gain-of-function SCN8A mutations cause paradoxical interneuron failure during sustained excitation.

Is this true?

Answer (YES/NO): YES